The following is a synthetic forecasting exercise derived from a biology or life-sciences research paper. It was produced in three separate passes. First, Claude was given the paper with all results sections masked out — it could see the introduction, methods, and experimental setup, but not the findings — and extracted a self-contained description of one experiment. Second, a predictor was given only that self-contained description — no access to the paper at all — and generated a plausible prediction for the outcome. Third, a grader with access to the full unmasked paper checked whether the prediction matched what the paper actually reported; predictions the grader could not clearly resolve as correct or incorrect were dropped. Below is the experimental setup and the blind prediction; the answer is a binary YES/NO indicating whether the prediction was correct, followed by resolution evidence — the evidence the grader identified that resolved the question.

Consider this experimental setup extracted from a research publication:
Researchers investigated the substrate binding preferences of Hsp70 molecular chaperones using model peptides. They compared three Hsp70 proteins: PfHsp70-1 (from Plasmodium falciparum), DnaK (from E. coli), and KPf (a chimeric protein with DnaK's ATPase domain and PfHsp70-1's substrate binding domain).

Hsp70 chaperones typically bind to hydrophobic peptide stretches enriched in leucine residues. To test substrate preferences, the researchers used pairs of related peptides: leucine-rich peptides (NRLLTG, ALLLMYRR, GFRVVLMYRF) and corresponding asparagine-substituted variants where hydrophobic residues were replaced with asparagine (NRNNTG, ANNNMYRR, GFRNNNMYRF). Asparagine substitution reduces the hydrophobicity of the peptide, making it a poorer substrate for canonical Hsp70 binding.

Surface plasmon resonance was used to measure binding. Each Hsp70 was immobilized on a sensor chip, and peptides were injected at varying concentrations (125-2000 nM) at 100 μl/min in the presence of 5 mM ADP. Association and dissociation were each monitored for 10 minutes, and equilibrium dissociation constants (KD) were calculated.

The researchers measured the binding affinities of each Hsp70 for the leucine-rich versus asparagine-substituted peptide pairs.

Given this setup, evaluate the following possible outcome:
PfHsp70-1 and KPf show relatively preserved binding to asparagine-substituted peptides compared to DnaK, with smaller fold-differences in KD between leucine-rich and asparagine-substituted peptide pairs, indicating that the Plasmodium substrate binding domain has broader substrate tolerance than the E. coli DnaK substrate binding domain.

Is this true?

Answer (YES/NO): NO